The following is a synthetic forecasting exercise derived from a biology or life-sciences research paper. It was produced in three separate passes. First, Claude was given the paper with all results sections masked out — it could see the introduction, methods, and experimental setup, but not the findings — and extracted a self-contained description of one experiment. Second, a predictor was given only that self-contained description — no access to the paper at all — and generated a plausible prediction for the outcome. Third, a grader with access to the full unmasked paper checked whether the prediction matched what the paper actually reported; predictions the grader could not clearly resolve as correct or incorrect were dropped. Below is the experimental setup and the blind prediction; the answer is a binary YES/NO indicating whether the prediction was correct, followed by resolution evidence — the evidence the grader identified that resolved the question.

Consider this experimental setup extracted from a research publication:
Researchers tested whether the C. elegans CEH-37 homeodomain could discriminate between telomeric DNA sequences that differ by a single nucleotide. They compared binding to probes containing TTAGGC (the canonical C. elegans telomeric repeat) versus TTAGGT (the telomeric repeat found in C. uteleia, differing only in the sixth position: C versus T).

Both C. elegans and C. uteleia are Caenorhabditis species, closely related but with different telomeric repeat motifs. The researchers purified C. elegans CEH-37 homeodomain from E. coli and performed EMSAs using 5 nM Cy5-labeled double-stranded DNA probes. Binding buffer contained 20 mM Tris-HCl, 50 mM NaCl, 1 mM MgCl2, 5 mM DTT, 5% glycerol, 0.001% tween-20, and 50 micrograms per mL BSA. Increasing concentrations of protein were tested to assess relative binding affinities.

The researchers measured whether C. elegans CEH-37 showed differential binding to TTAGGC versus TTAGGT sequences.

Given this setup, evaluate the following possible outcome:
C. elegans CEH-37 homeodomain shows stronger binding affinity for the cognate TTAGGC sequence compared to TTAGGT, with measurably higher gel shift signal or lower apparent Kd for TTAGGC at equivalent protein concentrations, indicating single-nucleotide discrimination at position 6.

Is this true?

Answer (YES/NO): NO